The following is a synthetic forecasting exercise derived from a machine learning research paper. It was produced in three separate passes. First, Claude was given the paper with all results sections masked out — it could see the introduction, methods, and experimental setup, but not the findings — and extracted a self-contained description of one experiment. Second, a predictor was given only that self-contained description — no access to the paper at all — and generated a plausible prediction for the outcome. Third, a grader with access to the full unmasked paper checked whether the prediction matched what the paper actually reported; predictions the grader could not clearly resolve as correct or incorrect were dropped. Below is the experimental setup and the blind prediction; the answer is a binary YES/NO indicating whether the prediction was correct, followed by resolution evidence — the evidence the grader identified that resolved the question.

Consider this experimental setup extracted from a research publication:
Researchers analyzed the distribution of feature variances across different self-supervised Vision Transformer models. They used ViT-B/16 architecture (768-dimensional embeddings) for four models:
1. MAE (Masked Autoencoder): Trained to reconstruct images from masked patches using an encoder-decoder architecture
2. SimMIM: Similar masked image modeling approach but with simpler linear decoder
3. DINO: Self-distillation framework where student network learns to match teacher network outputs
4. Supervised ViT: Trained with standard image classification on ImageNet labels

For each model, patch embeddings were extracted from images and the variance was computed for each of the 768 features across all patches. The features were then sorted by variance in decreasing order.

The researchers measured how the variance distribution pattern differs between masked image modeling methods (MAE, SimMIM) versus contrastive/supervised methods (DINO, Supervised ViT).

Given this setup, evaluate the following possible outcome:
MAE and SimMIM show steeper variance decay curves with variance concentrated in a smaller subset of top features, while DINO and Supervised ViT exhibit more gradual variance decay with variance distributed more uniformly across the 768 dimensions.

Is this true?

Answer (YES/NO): YES